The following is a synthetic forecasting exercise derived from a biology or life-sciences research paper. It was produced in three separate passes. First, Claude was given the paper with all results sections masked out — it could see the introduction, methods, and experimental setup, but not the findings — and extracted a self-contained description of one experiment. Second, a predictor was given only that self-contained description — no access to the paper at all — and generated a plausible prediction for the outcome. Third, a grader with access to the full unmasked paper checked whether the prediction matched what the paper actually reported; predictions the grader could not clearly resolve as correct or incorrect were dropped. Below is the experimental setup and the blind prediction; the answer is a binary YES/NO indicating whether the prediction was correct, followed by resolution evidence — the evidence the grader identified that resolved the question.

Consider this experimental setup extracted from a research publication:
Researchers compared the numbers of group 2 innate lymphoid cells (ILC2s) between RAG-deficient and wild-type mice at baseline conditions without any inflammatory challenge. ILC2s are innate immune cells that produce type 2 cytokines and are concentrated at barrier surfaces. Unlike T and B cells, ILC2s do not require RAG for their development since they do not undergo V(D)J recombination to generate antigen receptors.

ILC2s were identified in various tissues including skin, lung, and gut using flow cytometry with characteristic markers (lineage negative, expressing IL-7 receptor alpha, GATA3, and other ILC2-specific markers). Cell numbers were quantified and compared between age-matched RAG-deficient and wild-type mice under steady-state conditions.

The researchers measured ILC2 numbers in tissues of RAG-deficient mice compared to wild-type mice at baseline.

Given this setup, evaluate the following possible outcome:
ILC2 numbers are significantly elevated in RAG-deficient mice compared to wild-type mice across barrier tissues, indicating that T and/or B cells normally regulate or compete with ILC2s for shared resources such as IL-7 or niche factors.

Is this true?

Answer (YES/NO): NO